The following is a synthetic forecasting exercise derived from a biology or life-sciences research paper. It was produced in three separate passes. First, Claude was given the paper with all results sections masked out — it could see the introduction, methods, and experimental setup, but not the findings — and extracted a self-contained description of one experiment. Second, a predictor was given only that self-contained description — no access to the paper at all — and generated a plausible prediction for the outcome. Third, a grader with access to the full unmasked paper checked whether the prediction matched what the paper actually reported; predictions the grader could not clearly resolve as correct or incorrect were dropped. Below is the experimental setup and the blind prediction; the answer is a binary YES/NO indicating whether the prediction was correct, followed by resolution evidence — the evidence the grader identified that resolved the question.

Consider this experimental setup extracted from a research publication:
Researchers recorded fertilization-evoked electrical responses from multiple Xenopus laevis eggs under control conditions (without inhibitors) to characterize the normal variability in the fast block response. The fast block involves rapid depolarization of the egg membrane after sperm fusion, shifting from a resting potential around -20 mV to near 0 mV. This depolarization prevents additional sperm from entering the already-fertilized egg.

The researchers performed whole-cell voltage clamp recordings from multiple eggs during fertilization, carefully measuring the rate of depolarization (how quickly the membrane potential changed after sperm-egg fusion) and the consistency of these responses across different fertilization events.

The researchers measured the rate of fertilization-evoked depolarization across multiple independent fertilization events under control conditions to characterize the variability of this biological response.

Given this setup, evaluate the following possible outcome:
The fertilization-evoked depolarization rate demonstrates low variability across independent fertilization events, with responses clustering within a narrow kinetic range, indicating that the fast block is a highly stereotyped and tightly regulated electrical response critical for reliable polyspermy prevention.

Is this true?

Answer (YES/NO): NO